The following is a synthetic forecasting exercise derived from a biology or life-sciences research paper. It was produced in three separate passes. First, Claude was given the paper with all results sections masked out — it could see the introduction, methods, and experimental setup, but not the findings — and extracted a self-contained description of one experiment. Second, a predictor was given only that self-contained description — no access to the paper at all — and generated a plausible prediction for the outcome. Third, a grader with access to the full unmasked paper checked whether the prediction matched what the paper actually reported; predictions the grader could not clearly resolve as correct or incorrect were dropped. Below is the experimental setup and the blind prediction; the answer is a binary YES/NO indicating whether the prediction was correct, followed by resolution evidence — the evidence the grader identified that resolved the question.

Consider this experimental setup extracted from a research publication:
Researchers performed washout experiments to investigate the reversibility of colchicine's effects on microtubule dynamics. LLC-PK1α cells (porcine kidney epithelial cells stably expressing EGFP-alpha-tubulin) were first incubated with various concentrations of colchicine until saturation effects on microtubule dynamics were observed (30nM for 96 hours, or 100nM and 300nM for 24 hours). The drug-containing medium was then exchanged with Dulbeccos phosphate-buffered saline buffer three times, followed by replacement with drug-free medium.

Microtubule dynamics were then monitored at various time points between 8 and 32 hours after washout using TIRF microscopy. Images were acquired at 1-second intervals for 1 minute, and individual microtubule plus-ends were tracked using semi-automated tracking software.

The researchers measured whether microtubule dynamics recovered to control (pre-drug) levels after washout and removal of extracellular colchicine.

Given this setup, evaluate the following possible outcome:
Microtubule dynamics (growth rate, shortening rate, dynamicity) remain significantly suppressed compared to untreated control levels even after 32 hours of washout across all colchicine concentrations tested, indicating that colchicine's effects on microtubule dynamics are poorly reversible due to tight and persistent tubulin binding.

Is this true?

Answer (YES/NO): NO